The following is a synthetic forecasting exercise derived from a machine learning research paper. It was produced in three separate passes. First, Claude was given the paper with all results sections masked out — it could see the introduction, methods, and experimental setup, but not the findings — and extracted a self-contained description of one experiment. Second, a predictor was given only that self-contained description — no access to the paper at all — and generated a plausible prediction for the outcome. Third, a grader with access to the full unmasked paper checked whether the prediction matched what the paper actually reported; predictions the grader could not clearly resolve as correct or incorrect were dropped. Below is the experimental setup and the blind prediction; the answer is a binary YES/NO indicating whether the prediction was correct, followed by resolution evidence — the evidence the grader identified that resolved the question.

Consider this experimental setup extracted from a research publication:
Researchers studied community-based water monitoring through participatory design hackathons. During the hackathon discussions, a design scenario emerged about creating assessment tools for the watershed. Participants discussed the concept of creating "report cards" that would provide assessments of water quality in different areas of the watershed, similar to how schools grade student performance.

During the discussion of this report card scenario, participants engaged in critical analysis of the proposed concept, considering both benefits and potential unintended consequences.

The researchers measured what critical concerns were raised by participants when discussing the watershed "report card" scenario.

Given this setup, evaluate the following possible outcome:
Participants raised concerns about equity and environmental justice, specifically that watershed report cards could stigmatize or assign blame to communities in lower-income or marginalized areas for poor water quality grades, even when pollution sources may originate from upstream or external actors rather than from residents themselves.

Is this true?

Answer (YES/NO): NO